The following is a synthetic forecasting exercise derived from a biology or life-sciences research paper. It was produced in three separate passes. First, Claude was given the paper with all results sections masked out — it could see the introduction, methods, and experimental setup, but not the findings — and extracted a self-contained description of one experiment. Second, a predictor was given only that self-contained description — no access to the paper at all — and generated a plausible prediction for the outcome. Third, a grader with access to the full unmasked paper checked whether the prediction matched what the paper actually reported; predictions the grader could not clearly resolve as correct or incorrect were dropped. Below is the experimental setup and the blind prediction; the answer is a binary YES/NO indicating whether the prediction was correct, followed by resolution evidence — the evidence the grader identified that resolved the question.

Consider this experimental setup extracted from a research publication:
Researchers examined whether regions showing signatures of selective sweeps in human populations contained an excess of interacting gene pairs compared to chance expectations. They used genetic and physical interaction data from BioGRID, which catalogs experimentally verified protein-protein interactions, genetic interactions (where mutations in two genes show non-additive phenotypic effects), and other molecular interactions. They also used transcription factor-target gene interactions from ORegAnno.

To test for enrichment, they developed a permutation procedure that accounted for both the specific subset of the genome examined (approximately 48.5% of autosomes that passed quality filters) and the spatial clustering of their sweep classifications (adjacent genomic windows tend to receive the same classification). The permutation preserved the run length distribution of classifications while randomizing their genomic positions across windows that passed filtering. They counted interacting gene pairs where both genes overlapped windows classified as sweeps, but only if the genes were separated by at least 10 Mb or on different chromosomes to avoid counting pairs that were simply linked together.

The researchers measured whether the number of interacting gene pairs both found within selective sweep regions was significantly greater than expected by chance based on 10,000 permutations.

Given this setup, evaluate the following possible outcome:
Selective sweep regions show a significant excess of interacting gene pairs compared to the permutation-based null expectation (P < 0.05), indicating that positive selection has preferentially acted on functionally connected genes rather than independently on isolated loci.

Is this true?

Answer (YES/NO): YES